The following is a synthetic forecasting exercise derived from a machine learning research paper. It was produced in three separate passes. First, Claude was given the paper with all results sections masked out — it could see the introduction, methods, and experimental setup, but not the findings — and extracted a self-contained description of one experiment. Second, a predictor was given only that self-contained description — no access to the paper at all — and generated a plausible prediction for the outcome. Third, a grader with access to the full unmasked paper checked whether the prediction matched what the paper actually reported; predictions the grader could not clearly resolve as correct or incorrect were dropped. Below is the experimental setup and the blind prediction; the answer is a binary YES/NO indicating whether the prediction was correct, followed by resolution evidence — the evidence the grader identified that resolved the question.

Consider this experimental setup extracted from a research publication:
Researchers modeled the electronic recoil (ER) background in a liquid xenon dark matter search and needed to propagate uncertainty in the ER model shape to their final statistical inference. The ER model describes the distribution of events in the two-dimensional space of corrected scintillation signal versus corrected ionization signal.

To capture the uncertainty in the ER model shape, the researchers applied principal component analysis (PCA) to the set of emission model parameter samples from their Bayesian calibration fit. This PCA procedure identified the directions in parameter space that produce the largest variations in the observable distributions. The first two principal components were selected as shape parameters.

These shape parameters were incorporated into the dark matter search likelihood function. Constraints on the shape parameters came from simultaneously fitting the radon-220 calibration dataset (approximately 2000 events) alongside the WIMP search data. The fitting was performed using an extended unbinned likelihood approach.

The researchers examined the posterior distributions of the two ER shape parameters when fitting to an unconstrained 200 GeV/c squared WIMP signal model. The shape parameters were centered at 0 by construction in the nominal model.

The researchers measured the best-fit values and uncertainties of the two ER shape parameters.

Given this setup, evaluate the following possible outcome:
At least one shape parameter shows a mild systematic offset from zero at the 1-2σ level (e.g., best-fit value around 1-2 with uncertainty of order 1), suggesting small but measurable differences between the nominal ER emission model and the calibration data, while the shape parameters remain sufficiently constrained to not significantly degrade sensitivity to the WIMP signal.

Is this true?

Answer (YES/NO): NO